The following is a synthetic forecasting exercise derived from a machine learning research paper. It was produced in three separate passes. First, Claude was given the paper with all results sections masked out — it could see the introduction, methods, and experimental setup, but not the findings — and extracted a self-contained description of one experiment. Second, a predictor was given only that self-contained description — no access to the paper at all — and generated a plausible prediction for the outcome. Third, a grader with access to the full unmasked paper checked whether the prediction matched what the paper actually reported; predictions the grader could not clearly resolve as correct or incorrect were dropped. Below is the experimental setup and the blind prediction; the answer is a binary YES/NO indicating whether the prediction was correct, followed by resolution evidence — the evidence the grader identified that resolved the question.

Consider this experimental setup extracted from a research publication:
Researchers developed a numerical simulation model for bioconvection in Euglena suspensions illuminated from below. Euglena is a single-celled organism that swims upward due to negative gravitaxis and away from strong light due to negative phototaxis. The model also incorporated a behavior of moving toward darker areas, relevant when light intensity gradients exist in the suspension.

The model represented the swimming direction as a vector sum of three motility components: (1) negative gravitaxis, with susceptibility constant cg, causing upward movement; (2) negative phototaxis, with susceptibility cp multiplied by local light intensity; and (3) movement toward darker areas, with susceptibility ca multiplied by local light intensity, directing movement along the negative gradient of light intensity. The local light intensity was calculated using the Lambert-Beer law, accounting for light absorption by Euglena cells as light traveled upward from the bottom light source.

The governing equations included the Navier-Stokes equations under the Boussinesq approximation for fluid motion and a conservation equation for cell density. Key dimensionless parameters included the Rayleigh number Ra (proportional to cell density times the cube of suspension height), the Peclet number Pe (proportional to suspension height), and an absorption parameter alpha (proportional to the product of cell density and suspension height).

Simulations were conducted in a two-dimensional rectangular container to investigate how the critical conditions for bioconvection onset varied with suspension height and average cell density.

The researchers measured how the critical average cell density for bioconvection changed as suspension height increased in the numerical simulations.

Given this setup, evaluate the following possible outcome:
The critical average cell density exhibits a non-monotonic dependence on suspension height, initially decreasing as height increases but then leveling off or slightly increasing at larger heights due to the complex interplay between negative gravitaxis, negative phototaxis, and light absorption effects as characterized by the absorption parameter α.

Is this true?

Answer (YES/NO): NO